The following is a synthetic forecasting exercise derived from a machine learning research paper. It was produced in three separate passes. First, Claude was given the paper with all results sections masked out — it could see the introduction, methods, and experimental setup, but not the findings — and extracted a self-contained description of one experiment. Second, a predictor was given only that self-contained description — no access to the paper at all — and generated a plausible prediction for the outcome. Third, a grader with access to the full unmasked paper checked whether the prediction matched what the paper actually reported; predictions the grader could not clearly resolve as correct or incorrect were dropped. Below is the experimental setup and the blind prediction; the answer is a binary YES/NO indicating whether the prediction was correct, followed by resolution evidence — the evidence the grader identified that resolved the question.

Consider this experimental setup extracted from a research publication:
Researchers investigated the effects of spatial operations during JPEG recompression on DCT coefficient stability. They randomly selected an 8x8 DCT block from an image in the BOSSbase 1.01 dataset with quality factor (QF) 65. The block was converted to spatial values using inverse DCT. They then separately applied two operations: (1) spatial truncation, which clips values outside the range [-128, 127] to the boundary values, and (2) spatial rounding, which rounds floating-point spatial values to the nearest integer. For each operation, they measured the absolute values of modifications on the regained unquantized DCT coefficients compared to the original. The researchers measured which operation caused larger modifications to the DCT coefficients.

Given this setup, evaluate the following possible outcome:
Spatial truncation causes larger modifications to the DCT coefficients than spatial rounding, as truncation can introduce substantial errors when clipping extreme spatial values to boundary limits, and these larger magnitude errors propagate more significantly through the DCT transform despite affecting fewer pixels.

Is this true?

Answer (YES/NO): YES